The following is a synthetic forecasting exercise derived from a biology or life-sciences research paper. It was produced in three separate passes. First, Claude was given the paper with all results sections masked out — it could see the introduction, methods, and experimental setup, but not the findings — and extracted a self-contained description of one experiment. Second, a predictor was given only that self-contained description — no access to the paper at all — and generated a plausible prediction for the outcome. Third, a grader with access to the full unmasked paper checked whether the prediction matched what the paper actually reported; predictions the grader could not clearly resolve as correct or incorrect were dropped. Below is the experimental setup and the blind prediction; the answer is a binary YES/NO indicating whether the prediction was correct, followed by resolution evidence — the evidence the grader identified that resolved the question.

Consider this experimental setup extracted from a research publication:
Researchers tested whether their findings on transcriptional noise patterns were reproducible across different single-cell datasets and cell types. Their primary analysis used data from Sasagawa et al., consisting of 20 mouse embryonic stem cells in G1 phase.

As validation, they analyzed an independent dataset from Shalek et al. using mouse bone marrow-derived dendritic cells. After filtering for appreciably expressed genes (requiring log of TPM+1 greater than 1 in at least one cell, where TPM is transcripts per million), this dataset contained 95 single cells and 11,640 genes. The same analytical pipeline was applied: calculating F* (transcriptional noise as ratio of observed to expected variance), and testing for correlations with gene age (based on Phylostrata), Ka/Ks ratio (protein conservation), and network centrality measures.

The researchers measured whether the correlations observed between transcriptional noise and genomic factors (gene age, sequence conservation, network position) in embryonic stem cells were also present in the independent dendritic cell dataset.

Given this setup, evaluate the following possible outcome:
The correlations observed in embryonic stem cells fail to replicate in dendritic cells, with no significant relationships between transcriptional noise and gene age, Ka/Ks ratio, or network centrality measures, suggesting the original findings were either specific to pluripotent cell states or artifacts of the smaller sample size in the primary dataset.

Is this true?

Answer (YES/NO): NO